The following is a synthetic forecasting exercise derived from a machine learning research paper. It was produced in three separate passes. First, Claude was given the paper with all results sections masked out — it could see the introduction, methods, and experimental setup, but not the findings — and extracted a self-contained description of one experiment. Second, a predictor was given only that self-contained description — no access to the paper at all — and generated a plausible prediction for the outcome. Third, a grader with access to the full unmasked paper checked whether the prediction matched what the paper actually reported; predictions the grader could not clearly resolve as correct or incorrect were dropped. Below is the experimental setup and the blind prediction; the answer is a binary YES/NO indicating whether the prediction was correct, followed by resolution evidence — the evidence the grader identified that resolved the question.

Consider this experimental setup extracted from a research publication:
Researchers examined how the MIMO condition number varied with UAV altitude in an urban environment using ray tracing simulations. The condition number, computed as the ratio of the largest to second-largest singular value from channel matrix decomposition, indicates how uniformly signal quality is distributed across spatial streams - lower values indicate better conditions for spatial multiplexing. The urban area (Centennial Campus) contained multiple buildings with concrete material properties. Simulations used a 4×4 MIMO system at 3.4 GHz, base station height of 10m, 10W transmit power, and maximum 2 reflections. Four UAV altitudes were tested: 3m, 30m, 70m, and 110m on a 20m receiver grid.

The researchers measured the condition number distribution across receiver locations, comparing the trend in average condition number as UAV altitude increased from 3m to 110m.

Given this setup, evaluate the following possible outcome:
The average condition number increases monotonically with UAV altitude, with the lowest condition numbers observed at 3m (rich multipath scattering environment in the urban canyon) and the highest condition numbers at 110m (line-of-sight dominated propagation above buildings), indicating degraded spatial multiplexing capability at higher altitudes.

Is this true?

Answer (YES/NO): YES